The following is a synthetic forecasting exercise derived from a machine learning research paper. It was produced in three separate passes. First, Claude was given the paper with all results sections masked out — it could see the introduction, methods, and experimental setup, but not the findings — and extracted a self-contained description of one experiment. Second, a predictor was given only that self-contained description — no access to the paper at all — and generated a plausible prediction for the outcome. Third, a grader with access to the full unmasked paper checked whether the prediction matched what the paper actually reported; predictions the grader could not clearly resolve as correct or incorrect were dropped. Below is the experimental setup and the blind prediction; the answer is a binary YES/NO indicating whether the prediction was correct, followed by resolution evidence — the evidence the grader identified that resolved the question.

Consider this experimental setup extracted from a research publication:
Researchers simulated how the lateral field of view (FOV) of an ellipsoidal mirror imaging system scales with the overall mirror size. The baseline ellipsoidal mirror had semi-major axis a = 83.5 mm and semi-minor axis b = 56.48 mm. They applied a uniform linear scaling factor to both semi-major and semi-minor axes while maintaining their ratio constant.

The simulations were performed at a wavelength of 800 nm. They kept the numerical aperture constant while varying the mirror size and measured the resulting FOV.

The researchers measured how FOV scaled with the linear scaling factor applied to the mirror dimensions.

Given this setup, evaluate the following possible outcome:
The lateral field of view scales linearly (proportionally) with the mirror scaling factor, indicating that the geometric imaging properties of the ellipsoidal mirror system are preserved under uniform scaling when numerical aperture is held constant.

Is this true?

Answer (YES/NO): NO